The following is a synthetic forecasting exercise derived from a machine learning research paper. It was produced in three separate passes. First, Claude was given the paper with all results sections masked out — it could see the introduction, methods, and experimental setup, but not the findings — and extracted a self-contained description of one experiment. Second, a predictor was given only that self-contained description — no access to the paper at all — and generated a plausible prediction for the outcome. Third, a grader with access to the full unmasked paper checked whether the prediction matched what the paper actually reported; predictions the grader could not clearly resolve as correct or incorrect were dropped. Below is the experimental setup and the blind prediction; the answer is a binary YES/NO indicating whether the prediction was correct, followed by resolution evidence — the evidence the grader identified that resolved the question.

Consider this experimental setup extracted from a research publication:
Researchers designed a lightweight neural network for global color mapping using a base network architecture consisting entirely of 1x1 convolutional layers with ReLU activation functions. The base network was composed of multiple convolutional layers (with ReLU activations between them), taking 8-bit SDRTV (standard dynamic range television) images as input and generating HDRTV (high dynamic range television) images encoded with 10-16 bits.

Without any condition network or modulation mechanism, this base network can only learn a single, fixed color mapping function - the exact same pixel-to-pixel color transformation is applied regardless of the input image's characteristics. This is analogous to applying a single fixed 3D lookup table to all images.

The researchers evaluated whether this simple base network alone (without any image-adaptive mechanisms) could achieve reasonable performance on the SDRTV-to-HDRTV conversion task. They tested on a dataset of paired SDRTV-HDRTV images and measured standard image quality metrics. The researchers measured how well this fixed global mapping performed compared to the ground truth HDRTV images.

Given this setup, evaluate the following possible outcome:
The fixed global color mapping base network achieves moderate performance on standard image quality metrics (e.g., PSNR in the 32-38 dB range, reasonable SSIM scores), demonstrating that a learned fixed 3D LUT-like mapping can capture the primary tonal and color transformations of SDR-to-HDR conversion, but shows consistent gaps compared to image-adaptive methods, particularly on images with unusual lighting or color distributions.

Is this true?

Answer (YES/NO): YES